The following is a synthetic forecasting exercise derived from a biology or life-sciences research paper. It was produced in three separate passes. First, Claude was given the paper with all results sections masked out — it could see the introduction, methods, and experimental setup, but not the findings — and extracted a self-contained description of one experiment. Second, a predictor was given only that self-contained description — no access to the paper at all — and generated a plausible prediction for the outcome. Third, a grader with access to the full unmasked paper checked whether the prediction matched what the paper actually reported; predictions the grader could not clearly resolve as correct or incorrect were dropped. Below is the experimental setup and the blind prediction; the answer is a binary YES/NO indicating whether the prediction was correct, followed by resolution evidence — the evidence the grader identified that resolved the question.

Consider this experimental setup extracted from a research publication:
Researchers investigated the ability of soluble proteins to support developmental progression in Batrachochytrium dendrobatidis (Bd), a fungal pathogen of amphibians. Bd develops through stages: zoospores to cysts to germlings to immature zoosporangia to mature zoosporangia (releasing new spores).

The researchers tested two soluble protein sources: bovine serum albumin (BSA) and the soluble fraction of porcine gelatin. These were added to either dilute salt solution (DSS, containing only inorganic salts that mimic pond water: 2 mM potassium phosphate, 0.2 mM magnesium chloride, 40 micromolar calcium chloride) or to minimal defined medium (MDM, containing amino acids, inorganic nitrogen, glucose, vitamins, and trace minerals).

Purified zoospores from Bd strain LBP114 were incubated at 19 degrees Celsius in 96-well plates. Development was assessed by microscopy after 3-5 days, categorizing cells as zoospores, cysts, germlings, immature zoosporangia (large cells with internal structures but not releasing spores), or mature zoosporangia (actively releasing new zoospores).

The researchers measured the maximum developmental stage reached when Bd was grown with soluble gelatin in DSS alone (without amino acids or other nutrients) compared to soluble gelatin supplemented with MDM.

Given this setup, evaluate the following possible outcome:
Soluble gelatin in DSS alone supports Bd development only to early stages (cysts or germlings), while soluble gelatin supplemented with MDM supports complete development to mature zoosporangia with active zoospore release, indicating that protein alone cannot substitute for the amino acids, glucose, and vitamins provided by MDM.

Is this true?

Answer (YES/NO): NO